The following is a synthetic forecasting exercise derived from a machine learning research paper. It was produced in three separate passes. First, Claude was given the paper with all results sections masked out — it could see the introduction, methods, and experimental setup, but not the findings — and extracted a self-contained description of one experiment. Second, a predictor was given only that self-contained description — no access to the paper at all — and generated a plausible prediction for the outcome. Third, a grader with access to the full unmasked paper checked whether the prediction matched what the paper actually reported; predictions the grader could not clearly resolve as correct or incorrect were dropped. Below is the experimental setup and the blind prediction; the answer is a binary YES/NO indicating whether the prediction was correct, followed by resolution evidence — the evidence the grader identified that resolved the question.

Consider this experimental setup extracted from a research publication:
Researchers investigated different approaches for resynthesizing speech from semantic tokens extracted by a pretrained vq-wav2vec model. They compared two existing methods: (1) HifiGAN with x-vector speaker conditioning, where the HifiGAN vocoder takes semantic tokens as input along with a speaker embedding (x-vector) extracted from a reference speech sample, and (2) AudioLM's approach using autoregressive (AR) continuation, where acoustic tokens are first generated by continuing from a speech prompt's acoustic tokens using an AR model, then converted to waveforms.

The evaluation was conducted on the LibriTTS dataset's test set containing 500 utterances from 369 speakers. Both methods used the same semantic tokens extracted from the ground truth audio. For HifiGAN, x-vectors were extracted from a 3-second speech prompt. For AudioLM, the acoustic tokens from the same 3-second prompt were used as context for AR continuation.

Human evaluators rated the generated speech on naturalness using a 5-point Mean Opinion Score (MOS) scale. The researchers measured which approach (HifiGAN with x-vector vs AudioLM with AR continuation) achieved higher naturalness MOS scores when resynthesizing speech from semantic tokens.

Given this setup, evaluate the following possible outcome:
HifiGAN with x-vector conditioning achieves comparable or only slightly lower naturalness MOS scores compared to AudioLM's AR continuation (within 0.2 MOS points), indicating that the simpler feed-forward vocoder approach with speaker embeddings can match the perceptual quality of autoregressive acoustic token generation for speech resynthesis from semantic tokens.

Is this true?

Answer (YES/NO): NO